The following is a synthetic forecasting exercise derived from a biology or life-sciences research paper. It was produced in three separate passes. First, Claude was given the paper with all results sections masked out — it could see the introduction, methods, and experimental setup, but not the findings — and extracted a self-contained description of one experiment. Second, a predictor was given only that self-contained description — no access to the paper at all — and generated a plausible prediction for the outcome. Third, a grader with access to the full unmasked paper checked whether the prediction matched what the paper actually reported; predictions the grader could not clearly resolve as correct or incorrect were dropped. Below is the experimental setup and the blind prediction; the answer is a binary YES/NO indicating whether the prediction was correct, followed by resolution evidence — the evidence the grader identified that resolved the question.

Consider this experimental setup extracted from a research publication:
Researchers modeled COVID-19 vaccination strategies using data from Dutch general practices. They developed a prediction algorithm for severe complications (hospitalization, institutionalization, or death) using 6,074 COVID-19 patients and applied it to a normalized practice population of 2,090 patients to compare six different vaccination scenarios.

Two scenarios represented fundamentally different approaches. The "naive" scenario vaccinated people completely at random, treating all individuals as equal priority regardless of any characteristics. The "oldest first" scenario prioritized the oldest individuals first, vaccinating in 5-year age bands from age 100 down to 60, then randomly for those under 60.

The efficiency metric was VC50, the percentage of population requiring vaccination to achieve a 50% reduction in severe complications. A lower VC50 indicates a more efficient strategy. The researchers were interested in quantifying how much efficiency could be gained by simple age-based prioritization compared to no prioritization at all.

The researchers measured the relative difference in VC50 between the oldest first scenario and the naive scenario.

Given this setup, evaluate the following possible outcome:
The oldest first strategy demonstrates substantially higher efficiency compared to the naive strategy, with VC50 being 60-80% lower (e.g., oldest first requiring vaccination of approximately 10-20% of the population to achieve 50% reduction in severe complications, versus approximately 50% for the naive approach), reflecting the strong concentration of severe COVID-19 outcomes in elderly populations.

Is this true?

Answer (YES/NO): YES